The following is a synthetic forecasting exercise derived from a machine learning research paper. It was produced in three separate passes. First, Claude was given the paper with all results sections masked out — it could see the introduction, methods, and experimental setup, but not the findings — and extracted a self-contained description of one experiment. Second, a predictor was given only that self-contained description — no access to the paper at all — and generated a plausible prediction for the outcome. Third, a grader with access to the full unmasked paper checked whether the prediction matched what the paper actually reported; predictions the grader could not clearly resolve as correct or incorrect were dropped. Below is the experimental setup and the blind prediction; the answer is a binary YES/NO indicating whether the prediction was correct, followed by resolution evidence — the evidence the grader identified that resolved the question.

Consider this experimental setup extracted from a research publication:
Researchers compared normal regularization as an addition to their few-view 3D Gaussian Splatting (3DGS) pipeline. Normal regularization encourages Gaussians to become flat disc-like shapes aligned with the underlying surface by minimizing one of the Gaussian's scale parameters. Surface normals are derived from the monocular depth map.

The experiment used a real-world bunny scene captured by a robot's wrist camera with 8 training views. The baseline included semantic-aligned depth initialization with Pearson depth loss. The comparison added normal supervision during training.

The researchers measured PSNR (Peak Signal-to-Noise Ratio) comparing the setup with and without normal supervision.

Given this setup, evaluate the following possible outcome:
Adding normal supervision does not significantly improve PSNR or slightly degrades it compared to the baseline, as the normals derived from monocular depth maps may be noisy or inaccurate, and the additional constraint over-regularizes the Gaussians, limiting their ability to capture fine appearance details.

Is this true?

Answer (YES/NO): YES